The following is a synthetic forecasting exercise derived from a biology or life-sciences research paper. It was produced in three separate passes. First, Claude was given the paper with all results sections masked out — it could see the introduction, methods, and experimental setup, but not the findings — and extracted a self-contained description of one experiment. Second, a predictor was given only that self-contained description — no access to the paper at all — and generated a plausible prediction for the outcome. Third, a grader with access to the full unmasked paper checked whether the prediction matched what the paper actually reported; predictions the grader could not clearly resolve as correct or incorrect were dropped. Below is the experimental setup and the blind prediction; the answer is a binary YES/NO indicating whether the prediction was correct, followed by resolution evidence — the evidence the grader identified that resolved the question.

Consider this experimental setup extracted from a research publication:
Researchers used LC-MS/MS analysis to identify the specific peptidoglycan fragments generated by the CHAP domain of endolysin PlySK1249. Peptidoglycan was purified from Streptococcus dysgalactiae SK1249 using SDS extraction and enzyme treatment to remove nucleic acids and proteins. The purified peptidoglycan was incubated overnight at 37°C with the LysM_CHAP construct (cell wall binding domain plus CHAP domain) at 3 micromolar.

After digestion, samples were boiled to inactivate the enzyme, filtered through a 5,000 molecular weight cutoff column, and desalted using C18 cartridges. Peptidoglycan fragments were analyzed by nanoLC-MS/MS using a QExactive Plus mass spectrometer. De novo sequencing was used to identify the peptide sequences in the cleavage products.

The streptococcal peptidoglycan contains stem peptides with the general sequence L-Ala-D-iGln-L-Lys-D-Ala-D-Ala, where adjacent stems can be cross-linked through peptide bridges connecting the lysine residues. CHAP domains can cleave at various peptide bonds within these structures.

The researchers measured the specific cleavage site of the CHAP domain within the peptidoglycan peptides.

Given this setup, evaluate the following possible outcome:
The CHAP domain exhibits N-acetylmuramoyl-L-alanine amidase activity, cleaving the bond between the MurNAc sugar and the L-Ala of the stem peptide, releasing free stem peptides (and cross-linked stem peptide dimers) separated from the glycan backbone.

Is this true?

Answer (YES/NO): NO